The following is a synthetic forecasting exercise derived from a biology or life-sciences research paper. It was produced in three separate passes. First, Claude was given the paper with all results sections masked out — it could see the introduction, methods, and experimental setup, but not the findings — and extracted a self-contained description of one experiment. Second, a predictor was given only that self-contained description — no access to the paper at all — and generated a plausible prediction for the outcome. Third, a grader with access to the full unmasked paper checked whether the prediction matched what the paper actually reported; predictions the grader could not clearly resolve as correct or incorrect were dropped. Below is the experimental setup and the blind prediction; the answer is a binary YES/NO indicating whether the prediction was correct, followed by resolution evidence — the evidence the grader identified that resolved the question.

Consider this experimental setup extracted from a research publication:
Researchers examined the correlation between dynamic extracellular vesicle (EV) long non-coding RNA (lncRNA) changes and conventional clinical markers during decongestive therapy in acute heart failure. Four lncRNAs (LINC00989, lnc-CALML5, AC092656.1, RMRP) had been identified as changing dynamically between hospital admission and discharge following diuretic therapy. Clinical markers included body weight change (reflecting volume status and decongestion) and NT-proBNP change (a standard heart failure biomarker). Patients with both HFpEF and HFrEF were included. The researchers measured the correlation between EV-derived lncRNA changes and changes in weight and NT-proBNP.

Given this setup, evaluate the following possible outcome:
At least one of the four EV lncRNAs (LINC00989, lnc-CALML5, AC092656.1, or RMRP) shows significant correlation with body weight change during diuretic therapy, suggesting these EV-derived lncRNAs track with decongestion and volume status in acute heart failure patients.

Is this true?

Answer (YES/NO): NO